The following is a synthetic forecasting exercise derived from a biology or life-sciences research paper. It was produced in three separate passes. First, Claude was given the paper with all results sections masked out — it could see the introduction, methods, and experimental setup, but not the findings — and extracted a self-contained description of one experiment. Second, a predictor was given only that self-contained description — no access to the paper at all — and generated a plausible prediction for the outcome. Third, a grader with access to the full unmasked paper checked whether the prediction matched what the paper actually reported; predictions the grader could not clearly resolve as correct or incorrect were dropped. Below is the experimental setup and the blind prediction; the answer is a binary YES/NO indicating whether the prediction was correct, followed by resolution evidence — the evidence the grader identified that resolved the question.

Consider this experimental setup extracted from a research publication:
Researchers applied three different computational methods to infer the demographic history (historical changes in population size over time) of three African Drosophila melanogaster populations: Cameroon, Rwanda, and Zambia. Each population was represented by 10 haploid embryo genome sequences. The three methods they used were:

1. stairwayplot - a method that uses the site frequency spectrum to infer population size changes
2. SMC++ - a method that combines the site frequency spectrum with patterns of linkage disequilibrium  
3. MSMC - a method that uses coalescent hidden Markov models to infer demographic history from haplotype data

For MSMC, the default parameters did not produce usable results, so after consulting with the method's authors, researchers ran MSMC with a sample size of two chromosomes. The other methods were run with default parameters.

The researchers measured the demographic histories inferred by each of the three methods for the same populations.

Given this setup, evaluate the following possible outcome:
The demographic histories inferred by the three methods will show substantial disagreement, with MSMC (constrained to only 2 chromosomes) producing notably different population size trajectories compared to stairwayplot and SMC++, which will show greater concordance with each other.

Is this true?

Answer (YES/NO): NO